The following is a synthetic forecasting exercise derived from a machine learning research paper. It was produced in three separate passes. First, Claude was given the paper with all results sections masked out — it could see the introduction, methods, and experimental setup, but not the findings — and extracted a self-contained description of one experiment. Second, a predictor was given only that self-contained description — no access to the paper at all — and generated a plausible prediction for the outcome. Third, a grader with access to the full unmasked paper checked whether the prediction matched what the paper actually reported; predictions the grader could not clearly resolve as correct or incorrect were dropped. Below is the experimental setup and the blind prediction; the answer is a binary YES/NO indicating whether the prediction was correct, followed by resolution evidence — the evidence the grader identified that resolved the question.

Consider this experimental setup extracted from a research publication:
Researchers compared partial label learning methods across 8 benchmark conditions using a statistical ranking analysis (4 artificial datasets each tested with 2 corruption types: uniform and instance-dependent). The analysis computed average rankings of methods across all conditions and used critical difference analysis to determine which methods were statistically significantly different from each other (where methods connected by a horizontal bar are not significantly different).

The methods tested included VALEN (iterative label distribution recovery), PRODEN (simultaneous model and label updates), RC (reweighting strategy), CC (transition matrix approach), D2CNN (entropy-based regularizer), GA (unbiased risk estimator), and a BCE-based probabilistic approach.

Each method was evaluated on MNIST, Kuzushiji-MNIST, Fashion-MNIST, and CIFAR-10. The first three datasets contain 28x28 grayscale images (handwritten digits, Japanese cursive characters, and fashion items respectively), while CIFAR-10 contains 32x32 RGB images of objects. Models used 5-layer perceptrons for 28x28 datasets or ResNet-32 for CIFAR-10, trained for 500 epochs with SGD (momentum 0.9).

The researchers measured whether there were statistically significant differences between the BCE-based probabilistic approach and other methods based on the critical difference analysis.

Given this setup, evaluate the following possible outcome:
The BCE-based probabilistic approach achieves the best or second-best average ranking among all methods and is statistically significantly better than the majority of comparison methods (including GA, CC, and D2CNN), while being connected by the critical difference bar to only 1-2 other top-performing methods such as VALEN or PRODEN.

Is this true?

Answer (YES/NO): YES